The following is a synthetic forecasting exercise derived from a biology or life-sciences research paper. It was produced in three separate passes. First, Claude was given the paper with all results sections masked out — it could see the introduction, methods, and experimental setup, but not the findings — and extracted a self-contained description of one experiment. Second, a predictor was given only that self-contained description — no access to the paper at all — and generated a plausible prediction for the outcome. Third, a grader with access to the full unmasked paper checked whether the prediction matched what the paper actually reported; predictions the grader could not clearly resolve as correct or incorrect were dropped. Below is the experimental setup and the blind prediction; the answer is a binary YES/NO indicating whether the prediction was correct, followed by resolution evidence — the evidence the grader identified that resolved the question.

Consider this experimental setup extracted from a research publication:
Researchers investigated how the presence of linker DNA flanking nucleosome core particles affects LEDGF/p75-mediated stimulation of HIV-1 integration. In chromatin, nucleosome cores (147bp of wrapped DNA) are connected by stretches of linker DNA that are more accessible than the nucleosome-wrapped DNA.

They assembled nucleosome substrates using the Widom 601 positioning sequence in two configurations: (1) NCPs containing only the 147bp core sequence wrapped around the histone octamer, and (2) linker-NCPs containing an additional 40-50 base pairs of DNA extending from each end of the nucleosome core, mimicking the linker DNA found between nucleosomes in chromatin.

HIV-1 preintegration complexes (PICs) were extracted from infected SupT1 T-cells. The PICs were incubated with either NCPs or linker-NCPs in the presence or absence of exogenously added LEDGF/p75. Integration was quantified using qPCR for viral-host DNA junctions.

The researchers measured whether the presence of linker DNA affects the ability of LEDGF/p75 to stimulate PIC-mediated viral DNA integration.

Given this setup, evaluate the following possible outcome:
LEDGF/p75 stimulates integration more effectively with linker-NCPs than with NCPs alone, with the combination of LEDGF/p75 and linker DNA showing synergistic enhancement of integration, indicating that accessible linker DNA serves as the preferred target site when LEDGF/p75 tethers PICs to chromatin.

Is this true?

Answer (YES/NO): NO